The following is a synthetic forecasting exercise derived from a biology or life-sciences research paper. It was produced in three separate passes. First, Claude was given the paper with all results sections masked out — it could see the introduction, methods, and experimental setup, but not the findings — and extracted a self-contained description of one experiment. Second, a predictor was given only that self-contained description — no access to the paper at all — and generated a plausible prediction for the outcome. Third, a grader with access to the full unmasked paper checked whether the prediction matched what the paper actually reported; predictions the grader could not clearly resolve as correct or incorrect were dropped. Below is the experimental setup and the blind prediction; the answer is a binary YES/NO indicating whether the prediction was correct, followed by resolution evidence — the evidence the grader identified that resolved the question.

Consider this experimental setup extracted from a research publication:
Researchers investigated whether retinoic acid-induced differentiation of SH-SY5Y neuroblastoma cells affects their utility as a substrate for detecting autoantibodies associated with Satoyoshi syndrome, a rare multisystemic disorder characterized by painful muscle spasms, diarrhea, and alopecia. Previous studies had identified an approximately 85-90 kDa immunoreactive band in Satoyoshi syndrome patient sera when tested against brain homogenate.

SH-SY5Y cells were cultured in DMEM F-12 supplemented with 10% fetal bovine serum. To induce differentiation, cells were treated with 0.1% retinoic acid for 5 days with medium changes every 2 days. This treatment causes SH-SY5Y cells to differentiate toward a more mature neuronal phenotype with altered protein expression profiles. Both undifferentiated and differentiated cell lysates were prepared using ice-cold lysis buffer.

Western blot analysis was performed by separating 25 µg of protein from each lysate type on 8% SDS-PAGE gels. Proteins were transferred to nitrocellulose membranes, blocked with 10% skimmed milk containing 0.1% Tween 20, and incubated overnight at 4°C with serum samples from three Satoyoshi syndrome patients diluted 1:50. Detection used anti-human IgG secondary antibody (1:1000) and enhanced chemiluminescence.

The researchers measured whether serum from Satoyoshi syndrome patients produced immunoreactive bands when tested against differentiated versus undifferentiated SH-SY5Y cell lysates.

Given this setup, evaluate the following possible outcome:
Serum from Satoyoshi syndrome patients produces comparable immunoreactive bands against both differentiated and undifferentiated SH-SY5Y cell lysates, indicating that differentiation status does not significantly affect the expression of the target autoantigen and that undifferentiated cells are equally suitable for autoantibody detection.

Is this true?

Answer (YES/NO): YES